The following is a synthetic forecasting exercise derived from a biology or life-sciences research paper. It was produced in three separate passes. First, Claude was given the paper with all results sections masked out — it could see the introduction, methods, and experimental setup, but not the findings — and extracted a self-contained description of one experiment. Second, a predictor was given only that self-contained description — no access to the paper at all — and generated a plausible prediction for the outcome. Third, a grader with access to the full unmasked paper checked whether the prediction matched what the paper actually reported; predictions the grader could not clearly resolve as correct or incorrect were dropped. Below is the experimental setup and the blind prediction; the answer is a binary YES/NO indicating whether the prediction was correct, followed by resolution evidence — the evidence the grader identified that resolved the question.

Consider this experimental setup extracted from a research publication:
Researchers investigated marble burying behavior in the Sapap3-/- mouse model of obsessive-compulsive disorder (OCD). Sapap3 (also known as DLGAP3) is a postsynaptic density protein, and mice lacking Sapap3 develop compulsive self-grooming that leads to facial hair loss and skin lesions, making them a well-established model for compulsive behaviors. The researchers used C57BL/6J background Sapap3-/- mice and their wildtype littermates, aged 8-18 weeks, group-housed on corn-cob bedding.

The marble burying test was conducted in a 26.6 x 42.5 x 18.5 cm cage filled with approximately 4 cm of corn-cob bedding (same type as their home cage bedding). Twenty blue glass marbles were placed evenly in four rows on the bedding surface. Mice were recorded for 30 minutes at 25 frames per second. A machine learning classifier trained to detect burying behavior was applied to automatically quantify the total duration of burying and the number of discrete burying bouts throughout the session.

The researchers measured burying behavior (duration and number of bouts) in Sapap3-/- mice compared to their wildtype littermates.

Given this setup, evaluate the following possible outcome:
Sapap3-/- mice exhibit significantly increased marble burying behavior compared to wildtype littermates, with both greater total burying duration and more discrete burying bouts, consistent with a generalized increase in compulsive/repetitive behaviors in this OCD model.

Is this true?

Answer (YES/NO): NO